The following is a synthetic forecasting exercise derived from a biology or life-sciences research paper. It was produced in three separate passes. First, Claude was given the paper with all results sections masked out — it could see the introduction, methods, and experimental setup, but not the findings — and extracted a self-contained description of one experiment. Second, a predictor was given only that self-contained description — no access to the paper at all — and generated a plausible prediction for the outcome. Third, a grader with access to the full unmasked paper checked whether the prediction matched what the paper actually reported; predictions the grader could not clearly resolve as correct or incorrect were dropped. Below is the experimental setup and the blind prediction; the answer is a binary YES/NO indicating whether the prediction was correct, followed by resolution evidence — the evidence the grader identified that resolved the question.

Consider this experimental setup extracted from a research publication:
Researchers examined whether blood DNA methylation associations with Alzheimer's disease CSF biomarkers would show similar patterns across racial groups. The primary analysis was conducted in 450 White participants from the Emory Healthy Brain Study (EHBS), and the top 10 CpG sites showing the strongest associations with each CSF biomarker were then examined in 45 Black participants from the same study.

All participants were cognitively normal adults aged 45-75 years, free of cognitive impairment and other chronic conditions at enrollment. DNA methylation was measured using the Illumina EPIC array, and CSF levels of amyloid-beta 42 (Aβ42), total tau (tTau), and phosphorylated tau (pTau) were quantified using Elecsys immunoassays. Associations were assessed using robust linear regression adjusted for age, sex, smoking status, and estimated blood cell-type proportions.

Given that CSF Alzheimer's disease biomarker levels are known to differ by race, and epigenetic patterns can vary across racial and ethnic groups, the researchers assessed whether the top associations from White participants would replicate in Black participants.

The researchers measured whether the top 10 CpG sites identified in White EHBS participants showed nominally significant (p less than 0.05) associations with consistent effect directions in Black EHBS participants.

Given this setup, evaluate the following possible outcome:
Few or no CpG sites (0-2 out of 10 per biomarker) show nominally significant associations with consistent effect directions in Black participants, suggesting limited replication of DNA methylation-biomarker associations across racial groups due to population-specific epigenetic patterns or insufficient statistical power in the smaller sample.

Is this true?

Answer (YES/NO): YES